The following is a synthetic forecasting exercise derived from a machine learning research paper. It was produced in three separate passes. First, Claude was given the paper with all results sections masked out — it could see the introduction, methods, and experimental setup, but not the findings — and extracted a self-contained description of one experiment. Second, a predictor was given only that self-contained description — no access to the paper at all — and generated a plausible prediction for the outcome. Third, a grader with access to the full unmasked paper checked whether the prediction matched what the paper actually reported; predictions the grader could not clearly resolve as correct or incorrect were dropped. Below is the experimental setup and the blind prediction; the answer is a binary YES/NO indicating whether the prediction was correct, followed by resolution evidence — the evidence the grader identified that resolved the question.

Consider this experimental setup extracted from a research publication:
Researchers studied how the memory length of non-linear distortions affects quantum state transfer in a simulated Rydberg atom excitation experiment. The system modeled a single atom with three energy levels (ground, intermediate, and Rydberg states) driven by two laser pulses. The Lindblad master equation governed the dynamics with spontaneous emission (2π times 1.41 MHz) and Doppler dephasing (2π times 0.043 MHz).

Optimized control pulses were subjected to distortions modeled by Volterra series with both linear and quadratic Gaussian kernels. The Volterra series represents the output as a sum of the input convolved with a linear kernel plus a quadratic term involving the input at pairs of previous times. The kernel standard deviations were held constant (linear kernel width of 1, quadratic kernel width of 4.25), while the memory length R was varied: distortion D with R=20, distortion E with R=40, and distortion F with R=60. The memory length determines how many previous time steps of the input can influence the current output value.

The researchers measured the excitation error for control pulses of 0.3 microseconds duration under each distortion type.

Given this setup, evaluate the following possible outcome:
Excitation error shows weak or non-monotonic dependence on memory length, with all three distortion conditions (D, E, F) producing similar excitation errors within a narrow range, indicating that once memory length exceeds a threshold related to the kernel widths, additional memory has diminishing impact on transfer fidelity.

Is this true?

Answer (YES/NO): NO